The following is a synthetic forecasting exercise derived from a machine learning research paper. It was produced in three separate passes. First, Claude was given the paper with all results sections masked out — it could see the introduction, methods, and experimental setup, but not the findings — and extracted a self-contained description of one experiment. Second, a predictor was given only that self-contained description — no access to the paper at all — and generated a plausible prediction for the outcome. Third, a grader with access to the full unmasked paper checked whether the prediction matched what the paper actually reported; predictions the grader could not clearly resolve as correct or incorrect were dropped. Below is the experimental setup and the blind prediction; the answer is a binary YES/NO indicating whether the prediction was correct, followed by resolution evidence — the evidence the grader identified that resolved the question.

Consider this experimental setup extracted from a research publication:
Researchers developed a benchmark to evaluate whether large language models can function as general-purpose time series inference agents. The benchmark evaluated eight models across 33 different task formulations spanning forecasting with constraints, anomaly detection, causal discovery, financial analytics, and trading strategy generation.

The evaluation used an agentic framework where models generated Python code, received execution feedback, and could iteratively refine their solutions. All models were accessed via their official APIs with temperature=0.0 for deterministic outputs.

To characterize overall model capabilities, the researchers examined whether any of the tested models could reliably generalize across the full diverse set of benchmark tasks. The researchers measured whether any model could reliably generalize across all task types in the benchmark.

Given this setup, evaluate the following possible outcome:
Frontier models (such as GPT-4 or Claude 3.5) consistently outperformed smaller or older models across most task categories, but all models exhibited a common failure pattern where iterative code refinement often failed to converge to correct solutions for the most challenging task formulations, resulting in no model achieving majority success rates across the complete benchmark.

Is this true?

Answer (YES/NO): NO